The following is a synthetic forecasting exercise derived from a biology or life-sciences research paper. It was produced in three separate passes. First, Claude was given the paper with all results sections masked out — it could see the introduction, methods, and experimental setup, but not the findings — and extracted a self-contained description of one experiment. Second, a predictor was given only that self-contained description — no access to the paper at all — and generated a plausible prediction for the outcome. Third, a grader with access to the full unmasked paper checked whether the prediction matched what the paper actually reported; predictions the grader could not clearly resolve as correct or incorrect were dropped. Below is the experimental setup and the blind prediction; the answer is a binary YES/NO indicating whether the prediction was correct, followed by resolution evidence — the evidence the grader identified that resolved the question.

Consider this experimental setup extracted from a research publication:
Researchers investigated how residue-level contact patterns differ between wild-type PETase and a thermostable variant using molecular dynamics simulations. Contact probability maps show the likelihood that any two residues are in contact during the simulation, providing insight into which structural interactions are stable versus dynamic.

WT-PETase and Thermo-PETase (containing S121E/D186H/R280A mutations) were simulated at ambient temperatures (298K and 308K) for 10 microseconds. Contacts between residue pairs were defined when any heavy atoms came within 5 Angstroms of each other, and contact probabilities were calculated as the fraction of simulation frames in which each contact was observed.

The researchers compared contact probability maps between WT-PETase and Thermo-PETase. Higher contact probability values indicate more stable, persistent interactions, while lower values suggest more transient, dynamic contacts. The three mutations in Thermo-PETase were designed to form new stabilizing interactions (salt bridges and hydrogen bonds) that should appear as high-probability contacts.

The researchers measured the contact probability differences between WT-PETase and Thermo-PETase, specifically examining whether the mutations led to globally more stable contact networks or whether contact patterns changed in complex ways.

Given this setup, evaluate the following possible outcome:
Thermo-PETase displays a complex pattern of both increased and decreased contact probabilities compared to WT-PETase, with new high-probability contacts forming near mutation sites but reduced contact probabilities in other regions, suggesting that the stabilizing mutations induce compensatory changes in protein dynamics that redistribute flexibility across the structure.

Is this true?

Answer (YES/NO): NO